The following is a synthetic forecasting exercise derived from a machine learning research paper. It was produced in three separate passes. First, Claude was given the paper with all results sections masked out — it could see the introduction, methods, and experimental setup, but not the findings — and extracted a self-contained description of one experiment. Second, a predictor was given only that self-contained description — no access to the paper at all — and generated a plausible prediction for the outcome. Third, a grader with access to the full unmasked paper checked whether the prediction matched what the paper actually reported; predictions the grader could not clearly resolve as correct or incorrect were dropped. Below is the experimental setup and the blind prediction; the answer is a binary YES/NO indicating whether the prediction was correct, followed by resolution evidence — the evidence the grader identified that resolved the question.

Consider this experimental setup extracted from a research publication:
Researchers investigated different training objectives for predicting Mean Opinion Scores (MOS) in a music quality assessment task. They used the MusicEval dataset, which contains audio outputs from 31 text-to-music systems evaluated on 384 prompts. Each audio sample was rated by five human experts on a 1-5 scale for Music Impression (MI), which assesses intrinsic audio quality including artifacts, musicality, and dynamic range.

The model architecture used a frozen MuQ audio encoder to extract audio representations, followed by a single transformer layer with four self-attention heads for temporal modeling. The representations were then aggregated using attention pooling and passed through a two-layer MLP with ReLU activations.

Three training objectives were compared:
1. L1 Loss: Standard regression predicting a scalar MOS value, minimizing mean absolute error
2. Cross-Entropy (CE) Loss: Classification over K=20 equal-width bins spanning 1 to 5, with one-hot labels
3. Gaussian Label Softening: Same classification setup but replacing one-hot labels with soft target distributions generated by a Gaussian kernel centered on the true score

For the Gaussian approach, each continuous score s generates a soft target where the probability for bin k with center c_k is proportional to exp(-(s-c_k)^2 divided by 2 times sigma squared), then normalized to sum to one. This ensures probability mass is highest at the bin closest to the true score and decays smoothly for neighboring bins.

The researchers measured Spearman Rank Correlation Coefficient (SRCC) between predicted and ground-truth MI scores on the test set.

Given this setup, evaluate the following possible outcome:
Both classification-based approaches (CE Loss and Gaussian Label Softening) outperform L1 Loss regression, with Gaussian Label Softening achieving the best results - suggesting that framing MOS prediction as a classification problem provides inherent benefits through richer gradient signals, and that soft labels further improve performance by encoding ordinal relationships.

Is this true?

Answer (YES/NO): YES